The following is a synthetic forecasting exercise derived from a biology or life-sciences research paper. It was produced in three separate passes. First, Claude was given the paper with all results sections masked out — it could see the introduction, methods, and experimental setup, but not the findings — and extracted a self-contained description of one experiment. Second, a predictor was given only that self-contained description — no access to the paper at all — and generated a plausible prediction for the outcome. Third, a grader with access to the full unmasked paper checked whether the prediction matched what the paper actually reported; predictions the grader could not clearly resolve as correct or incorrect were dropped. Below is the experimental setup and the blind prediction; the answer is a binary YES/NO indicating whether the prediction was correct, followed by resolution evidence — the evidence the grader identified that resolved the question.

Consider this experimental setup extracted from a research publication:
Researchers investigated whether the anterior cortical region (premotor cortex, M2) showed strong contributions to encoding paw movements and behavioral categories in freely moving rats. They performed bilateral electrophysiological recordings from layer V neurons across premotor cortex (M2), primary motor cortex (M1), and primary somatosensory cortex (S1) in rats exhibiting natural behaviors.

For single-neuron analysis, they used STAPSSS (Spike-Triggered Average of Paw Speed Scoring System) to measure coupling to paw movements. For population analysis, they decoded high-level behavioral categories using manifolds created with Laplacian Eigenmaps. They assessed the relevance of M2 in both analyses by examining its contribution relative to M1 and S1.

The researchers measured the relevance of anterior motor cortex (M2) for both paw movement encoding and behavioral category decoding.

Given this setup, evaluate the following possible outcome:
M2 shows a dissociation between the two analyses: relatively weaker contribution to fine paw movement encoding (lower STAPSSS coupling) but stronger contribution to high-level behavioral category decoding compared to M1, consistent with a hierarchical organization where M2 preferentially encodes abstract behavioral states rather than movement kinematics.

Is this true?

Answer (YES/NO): NO